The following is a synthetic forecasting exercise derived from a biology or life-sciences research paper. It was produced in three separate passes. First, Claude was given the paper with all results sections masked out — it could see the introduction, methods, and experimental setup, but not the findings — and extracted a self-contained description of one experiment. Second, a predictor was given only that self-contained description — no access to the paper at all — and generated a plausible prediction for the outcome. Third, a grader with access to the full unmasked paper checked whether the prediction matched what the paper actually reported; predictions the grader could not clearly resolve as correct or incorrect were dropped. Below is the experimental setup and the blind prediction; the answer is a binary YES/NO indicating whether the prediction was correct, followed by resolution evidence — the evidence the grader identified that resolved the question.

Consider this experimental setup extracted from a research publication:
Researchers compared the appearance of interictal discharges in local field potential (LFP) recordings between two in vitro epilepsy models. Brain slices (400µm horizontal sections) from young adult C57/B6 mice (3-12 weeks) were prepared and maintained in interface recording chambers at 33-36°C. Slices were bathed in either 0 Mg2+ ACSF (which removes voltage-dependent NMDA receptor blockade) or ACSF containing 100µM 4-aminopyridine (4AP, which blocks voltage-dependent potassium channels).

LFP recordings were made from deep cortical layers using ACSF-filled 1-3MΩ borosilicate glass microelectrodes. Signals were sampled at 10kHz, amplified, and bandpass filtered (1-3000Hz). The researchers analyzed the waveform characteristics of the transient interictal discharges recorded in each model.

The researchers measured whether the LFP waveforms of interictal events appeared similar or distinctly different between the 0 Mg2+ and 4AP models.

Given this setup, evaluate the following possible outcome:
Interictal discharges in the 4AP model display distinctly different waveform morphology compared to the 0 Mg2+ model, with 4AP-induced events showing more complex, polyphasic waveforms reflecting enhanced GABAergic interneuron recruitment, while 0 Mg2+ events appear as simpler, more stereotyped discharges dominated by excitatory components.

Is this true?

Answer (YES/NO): NO